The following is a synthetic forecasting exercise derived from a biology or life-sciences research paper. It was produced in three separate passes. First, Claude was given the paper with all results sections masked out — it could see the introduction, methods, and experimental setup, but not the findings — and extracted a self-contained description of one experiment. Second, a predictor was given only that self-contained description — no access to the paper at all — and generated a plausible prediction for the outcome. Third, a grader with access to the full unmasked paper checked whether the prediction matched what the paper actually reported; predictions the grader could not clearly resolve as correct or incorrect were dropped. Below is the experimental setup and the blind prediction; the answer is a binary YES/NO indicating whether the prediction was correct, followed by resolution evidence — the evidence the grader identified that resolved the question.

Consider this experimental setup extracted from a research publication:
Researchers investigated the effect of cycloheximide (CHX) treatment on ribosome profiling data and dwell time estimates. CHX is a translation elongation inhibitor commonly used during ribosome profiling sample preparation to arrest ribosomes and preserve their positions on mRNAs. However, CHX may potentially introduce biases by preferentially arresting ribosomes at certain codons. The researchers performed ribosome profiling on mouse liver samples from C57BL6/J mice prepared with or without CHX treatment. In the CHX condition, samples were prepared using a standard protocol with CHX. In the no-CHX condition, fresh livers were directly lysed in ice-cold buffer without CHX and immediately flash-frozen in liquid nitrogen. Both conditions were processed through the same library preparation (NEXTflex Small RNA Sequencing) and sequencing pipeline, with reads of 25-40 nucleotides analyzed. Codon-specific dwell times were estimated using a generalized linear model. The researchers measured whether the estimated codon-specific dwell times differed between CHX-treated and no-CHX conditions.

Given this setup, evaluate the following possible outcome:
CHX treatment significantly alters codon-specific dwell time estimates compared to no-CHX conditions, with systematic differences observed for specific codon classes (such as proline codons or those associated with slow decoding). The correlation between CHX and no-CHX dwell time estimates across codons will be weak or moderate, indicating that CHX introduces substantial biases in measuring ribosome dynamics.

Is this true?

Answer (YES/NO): NO